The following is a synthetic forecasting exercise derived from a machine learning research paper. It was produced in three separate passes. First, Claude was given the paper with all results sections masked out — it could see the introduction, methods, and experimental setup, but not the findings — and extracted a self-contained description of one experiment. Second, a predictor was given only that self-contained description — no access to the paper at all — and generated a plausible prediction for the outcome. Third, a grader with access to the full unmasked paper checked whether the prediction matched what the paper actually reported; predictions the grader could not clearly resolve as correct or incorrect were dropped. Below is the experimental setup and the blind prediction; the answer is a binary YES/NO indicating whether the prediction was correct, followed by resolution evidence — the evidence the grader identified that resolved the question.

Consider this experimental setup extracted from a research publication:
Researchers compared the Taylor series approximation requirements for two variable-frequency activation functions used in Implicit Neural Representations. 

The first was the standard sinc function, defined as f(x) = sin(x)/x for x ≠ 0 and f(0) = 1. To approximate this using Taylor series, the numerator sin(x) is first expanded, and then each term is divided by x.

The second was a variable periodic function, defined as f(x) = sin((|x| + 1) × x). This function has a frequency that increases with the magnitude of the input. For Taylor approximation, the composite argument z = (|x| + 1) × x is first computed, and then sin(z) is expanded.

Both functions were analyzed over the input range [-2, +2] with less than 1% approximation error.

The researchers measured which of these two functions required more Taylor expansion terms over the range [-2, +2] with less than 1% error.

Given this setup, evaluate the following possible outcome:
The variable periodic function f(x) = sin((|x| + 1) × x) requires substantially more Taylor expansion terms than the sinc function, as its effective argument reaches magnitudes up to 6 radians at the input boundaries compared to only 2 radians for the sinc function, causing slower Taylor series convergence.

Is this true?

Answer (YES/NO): YES